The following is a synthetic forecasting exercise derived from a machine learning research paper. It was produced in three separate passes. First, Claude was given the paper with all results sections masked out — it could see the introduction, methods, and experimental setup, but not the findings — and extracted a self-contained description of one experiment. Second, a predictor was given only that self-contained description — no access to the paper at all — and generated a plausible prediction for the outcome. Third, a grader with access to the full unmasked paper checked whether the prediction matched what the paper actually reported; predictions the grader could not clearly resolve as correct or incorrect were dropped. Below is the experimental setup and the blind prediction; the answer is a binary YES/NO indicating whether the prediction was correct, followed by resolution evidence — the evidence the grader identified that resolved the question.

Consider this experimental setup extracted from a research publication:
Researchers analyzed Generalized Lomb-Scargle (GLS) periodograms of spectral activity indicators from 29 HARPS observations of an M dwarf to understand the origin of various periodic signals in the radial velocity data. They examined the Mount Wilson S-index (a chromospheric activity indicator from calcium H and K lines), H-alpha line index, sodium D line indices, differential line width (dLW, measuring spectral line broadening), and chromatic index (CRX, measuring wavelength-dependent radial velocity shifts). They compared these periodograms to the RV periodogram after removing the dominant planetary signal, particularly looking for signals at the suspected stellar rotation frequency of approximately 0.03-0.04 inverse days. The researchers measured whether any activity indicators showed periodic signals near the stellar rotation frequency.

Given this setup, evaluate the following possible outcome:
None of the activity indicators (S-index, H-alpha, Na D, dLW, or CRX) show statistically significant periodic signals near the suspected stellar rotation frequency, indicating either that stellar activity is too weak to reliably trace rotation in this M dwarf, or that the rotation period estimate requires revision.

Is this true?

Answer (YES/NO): NO